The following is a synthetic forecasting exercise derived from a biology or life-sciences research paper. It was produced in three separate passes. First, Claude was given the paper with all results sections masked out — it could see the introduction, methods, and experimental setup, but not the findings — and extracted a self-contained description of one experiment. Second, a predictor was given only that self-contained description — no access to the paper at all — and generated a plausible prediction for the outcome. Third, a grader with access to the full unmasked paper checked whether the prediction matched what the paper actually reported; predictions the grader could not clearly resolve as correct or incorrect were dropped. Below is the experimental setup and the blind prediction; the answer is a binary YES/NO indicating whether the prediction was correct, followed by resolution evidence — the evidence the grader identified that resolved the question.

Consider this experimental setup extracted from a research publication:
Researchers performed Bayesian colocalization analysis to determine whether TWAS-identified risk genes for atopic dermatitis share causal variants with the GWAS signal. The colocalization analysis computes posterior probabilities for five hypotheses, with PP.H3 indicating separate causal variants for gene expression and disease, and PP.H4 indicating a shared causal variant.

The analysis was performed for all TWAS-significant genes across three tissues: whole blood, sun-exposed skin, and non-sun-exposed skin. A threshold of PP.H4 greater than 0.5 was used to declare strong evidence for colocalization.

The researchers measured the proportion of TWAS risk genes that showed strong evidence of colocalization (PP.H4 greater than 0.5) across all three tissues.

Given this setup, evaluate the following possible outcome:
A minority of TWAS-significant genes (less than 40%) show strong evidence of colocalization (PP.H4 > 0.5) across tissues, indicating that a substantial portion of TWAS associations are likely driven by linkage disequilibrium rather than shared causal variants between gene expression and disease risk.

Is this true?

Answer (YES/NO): YES